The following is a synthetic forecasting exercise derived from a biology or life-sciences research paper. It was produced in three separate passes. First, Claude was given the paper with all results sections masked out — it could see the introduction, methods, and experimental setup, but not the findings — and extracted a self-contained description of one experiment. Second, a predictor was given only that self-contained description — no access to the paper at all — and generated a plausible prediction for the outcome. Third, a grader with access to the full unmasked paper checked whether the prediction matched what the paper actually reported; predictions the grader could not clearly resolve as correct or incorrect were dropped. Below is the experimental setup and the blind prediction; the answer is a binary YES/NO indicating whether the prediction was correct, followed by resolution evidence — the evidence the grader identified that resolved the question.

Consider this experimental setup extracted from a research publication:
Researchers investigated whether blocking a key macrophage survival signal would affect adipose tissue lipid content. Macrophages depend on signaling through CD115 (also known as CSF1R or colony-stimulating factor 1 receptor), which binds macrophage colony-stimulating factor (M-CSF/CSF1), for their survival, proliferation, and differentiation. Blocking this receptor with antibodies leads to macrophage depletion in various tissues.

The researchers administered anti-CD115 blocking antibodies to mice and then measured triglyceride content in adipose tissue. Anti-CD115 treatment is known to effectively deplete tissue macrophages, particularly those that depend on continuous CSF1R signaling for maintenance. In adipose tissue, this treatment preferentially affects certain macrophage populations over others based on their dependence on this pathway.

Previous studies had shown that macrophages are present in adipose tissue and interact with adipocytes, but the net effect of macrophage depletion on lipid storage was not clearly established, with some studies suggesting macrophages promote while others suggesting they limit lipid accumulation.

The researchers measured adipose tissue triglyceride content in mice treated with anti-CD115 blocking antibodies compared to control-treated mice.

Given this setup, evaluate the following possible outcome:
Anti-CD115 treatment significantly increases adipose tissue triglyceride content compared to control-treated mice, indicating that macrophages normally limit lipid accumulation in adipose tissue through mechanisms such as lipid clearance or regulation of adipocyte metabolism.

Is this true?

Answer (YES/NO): NO